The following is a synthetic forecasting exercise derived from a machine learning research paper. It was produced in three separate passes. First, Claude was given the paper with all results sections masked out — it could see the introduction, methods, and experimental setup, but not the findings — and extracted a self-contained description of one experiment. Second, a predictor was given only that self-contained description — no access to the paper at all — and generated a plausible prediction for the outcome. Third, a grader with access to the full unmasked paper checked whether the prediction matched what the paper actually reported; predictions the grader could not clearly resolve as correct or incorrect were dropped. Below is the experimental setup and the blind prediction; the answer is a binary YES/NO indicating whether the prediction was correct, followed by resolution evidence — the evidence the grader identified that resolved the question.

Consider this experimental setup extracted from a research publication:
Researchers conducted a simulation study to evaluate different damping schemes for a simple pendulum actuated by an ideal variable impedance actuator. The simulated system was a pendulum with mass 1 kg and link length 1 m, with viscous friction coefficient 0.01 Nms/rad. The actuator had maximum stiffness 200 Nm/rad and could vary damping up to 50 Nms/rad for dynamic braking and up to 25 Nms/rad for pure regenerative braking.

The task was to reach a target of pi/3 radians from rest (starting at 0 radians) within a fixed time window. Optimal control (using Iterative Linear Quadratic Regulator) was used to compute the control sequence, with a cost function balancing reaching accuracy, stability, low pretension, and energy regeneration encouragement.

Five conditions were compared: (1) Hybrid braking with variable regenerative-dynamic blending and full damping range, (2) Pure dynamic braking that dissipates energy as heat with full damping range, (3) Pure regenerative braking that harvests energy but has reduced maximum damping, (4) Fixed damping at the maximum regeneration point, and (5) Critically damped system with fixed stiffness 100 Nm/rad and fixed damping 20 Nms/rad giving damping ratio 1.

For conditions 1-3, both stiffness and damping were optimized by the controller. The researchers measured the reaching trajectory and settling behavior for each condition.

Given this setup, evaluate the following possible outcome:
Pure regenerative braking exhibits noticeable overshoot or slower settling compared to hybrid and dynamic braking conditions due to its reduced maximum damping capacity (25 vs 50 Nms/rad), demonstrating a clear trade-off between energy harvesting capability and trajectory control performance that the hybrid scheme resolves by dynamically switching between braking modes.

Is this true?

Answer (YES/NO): YES